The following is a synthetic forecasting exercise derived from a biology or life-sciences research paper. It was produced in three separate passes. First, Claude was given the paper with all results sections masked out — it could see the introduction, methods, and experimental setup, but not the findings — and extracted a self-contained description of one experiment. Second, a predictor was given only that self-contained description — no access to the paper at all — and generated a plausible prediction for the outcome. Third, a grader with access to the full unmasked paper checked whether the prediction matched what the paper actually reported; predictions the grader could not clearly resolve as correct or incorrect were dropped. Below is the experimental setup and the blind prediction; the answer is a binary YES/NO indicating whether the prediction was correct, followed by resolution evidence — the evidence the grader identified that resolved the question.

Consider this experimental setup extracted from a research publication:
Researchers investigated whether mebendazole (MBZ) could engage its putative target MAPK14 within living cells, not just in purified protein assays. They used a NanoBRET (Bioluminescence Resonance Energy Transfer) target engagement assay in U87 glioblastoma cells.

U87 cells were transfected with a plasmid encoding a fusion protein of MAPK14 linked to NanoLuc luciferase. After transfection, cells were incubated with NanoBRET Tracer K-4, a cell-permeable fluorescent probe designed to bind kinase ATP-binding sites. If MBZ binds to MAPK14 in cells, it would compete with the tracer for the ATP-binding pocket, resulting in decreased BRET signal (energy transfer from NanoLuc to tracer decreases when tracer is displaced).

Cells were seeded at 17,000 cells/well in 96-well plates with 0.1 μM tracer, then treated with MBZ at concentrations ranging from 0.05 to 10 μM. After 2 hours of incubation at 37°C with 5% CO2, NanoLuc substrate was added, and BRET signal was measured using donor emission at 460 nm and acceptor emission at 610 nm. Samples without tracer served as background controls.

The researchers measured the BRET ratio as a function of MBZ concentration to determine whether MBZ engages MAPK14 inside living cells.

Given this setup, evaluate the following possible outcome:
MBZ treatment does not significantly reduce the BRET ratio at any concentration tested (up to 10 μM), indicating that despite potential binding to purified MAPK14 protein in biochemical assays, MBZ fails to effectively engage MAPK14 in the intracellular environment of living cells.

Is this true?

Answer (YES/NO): NO